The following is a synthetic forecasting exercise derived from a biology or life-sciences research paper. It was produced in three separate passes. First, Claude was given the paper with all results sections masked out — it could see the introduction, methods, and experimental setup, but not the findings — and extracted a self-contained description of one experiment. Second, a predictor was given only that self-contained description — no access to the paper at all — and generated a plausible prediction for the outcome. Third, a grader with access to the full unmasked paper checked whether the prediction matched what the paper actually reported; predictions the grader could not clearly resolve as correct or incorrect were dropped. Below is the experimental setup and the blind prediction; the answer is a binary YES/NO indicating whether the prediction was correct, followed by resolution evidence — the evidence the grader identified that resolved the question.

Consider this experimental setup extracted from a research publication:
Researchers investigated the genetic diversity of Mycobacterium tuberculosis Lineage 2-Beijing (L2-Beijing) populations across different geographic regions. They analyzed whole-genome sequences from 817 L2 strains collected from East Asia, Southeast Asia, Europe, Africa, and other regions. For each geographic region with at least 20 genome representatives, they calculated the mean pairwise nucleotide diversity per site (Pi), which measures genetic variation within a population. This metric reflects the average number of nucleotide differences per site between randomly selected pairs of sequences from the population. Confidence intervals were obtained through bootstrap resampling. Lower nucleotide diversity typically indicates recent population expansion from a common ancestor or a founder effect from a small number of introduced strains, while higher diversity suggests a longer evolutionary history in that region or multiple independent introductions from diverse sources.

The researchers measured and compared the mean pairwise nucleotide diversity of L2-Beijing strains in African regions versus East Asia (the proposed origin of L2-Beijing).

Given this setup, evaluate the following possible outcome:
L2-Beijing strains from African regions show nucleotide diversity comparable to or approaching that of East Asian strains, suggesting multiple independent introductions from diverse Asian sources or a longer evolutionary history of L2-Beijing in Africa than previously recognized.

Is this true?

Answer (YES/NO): NO